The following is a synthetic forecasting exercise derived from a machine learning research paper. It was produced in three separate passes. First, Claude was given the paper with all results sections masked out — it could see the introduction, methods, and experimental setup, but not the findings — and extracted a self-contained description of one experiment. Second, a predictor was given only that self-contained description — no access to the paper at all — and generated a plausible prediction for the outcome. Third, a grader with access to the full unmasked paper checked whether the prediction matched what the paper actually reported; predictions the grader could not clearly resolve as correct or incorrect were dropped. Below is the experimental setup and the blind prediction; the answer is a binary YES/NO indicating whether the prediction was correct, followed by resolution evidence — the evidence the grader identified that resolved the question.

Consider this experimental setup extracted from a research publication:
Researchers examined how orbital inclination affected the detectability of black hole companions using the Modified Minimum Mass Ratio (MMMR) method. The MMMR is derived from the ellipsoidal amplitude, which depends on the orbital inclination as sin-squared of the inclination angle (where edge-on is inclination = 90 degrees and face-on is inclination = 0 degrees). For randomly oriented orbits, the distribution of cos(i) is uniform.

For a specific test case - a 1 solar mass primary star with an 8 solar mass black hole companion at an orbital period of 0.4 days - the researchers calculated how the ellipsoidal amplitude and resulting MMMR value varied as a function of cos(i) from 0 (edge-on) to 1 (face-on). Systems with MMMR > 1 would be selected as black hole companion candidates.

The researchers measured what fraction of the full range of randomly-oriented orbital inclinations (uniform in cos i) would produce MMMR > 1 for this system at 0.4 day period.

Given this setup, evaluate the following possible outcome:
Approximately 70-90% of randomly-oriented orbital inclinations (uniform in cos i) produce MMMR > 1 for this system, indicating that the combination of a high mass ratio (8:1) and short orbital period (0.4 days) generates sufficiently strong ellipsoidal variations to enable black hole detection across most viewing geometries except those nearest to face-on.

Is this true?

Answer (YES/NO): NO